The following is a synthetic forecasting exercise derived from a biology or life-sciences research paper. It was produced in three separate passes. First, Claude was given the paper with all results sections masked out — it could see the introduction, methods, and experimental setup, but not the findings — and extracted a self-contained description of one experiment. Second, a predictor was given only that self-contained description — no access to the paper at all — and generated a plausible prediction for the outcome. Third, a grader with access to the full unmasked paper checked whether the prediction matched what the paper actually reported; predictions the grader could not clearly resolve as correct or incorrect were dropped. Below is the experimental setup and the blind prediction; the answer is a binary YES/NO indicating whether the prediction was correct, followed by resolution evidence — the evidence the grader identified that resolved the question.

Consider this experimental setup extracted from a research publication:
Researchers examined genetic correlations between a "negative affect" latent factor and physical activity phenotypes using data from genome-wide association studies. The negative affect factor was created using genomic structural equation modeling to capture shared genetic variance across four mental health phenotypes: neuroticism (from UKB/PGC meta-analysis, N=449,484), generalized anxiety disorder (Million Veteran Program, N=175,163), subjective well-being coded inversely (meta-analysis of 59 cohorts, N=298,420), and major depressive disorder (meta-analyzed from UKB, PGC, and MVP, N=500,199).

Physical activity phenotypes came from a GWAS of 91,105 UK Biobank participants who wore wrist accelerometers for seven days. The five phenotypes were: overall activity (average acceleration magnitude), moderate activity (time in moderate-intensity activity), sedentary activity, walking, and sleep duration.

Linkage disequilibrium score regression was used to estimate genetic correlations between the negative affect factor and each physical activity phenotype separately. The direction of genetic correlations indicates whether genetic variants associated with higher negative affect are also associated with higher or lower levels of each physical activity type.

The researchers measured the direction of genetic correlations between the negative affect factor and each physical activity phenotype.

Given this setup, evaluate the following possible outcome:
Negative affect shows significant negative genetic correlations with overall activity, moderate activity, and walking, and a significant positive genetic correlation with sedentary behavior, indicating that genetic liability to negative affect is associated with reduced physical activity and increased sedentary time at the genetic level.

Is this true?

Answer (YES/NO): NO